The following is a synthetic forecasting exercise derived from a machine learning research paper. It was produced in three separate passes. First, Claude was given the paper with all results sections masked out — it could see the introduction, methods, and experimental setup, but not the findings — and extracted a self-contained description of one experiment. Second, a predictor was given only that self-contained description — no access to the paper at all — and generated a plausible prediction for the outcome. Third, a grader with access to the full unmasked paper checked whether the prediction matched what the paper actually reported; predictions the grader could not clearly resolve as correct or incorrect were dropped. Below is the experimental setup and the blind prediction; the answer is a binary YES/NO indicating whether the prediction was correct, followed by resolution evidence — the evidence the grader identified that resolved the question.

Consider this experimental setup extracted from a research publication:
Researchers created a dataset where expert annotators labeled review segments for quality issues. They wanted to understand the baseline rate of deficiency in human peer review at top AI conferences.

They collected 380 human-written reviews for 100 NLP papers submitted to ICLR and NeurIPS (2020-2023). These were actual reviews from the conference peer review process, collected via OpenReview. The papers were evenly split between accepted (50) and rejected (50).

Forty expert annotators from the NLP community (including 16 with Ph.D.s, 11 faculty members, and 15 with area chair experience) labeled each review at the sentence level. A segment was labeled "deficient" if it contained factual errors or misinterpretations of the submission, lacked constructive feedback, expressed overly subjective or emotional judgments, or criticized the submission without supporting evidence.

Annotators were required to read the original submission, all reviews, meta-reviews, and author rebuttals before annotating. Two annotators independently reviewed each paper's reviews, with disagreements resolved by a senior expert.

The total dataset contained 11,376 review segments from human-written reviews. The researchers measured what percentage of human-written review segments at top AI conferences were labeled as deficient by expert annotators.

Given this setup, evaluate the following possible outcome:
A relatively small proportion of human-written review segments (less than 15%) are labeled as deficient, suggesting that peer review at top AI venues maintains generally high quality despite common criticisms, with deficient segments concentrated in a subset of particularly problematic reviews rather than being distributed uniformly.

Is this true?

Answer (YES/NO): NO